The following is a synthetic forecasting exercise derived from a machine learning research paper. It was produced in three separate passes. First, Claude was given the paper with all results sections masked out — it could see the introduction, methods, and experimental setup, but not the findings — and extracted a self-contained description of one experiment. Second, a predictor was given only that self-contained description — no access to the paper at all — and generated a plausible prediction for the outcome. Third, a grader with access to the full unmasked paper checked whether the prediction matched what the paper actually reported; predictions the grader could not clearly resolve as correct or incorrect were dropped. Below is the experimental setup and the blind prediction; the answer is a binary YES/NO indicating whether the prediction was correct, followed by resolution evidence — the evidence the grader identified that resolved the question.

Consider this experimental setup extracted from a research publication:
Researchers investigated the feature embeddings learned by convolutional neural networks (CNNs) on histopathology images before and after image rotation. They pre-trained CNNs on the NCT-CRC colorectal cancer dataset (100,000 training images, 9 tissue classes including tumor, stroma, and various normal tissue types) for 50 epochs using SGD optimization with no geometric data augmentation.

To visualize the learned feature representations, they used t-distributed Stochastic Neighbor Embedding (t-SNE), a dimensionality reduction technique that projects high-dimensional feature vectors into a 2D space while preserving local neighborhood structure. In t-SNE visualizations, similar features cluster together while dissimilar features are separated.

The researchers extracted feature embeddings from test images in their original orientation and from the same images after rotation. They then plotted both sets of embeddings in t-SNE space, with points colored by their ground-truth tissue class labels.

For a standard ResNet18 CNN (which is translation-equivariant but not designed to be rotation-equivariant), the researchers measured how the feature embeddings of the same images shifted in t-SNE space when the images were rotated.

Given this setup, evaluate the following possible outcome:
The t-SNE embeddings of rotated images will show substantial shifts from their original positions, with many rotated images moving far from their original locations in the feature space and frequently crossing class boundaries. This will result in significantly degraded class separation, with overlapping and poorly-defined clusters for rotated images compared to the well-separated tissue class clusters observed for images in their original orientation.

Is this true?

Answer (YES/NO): YES